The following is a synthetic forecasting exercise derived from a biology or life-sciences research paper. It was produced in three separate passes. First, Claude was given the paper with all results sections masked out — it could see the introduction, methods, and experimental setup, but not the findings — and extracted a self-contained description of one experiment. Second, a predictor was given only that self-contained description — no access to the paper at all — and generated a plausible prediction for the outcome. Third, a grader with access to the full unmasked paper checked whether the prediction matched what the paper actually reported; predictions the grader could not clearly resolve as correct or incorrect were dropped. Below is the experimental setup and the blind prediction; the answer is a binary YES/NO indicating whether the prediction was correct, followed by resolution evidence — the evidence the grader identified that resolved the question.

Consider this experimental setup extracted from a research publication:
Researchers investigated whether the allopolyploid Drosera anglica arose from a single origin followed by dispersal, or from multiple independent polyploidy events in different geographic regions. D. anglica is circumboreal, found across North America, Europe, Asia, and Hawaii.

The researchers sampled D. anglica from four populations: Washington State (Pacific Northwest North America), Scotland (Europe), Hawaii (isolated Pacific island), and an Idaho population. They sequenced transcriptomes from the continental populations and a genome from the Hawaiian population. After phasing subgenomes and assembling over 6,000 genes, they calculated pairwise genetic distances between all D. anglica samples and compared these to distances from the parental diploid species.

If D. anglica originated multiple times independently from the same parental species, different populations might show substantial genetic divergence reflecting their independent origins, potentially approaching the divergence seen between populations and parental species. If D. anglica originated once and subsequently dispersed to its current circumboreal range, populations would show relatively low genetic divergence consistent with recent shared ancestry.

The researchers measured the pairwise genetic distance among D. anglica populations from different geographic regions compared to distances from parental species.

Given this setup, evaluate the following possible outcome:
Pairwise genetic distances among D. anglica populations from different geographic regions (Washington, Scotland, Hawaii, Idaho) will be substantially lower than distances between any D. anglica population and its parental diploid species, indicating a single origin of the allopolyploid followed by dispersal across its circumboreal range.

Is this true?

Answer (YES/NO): NO